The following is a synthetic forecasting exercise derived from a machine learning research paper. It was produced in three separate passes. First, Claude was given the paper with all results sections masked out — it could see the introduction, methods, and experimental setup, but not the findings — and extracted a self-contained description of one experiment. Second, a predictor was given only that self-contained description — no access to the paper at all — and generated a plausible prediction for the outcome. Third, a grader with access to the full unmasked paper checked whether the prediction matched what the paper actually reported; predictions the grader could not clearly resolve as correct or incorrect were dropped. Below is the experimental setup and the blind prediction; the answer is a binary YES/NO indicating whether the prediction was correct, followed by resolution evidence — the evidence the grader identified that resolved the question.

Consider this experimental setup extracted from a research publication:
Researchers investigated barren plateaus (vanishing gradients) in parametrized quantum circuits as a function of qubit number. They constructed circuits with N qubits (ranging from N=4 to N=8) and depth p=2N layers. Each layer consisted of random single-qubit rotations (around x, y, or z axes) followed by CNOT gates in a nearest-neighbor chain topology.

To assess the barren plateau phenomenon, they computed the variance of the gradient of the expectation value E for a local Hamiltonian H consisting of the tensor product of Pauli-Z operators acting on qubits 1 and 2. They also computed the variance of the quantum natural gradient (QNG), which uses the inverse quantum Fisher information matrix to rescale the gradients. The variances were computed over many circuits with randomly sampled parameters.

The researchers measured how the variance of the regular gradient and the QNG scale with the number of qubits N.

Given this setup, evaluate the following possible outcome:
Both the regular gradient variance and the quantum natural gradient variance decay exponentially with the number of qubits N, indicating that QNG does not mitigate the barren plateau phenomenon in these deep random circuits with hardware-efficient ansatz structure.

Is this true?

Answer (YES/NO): YES